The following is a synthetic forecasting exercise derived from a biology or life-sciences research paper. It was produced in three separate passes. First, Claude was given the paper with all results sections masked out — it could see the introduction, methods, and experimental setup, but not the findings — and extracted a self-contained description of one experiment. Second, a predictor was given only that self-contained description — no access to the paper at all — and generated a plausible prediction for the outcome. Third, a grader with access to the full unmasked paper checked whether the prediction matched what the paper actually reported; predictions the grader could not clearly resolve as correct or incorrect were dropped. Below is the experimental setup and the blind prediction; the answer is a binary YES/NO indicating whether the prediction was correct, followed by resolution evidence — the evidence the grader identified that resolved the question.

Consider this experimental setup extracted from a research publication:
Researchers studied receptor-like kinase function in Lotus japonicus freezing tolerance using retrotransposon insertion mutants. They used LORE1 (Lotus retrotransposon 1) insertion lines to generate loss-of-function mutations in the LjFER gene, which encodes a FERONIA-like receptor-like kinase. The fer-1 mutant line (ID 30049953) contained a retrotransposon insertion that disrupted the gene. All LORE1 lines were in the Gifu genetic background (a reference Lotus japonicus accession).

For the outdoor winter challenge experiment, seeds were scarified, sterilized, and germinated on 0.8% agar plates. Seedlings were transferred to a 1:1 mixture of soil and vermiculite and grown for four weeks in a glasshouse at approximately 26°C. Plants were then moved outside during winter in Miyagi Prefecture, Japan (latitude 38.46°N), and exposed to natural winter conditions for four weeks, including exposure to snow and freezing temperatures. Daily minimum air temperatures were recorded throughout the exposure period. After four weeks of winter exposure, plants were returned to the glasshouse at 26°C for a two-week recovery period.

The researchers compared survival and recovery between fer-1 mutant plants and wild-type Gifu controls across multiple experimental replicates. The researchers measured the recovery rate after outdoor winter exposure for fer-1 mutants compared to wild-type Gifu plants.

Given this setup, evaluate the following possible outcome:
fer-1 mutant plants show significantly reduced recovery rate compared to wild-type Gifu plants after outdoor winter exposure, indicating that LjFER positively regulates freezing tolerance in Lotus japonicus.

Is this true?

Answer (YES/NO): NO